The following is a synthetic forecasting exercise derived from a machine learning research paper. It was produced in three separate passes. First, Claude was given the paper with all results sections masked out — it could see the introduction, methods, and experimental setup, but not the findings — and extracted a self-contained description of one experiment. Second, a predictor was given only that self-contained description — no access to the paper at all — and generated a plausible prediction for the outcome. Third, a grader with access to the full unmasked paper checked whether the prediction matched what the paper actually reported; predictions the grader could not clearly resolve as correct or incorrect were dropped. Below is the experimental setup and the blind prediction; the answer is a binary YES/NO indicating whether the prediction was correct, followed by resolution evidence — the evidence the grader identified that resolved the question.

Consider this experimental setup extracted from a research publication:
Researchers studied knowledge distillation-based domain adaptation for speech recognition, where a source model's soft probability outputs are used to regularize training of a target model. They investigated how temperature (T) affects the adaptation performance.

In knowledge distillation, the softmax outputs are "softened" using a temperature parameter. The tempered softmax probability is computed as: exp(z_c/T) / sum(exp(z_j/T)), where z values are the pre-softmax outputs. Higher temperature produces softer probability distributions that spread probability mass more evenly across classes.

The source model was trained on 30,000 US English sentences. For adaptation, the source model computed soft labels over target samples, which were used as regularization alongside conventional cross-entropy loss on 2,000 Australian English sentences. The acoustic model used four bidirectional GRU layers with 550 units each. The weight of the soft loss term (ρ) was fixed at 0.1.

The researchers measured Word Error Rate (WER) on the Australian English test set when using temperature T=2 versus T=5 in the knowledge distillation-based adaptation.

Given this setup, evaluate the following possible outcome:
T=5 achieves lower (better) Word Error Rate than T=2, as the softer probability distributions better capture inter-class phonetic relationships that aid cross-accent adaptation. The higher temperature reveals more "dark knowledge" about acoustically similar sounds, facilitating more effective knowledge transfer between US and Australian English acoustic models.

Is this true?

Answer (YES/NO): YES